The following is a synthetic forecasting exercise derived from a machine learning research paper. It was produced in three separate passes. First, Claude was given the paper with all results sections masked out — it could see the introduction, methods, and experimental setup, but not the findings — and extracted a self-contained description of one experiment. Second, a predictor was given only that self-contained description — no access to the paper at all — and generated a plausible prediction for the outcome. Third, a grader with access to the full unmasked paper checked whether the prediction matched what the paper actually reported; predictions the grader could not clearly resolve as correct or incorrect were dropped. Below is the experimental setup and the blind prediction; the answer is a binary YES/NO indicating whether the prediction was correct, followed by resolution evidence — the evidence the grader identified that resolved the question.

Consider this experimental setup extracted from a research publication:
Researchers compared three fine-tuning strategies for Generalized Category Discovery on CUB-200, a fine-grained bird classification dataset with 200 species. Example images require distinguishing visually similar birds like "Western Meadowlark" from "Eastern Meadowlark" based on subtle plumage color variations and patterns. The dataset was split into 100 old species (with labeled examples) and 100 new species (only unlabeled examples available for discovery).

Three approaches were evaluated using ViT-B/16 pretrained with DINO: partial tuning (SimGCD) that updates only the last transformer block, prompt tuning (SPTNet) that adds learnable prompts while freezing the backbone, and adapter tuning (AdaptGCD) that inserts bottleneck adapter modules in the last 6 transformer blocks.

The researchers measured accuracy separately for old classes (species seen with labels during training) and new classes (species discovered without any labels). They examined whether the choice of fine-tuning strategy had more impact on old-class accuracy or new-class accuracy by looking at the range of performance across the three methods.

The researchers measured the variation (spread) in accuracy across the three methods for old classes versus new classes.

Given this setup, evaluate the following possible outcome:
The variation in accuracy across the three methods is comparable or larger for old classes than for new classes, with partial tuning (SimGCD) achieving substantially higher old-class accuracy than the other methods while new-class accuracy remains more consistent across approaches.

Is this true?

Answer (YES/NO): NO